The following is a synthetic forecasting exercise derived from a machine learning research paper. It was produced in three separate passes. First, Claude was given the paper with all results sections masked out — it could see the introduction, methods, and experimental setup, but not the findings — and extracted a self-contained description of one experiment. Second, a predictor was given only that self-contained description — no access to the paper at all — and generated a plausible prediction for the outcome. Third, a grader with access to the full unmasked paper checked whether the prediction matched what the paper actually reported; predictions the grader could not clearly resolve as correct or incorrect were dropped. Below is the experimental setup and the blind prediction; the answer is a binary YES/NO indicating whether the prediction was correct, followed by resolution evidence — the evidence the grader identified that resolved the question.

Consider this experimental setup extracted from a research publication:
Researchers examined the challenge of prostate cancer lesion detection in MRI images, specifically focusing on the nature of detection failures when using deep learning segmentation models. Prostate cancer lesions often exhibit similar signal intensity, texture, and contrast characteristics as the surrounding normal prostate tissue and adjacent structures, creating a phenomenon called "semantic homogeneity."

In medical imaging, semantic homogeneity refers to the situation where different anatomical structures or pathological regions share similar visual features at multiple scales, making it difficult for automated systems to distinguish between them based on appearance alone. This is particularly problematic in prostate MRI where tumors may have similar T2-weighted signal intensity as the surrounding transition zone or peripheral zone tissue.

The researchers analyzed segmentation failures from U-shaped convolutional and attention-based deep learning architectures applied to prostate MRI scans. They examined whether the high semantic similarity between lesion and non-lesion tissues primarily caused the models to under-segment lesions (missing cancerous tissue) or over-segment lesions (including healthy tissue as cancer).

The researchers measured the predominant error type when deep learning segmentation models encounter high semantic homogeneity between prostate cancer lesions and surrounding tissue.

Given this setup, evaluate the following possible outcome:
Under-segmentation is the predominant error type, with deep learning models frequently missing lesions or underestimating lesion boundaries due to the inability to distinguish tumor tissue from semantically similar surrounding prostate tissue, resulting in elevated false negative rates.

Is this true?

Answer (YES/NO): YES